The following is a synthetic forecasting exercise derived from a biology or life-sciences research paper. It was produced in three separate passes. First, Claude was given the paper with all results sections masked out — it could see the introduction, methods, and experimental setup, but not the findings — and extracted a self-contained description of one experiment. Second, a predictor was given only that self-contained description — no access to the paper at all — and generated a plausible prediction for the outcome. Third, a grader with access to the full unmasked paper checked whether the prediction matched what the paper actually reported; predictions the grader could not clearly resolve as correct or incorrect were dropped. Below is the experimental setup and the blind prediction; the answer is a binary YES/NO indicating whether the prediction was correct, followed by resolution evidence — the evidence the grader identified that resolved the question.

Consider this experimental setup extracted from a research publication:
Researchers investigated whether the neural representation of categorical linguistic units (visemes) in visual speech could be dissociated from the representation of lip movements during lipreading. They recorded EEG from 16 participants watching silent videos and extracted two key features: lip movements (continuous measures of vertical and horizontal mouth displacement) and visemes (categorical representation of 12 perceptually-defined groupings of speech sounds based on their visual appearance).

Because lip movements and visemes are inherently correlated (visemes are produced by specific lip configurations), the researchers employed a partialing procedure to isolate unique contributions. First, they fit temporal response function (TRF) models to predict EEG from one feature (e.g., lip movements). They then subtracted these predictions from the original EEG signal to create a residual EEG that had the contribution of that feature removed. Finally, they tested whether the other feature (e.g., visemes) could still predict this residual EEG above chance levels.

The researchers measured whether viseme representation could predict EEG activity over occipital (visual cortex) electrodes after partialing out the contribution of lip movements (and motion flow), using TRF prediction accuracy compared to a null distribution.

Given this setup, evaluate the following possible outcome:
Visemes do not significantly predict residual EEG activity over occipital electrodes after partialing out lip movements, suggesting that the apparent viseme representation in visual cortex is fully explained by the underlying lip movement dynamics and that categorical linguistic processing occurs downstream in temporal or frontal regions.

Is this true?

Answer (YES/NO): NO